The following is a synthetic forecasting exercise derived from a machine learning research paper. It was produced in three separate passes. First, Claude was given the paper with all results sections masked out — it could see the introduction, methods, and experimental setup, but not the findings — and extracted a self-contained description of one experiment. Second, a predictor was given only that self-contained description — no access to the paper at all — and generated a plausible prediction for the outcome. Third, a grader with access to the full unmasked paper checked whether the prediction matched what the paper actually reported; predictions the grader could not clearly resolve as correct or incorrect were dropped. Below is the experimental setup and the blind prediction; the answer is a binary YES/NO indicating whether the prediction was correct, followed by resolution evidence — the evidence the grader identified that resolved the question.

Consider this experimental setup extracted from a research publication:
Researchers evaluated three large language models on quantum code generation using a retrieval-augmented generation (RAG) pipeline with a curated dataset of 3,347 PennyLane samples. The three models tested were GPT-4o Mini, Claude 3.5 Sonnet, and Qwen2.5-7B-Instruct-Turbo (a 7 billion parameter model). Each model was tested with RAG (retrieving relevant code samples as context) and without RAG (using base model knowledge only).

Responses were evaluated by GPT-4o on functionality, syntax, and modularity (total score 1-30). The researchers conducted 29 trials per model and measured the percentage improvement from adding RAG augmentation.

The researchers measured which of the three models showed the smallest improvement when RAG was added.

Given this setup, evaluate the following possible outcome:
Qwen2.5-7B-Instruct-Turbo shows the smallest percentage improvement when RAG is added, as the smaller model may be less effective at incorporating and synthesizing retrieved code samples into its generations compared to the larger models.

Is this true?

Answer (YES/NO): NO